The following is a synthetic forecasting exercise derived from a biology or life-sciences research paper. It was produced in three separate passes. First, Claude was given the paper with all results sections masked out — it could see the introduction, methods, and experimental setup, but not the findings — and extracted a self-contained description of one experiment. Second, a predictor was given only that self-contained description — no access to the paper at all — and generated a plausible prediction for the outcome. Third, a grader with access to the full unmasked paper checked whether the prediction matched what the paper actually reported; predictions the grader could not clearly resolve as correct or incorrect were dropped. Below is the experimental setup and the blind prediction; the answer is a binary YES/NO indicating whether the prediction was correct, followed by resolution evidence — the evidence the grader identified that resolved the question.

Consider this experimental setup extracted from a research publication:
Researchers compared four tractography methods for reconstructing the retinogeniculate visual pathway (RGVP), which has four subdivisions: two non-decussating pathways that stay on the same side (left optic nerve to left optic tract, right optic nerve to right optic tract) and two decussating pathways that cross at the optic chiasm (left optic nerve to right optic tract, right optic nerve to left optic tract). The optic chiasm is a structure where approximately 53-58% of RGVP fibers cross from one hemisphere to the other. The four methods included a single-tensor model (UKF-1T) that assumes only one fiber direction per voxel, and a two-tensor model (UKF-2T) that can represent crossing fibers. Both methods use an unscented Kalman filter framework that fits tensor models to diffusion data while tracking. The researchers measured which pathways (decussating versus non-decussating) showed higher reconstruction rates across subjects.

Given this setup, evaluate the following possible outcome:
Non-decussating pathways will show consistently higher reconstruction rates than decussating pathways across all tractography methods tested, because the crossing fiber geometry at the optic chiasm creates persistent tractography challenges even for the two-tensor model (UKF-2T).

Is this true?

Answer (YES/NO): NO